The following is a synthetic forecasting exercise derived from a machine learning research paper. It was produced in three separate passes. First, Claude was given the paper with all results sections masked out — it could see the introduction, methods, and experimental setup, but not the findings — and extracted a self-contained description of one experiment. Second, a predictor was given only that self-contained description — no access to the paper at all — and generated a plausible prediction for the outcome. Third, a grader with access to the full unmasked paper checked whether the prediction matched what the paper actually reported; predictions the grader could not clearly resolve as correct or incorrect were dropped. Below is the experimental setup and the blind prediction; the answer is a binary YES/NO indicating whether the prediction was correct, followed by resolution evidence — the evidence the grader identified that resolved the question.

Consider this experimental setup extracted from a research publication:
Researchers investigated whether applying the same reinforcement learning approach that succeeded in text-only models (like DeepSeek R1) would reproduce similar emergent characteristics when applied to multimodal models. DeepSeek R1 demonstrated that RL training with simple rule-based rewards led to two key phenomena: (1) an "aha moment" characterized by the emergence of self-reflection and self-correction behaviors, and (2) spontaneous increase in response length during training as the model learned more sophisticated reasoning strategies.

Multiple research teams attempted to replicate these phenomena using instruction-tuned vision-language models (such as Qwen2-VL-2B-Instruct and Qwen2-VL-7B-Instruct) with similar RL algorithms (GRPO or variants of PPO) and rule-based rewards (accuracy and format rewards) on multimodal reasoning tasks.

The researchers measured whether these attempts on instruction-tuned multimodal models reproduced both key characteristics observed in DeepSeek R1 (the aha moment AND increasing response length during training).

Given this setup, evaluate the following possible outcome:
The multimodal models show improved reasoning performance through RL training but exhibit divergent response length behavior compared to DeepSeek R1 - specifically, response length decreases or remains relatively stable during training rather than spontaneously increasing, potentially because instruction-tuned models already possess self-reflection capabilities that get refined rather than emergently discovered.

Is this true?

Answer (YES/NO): NO